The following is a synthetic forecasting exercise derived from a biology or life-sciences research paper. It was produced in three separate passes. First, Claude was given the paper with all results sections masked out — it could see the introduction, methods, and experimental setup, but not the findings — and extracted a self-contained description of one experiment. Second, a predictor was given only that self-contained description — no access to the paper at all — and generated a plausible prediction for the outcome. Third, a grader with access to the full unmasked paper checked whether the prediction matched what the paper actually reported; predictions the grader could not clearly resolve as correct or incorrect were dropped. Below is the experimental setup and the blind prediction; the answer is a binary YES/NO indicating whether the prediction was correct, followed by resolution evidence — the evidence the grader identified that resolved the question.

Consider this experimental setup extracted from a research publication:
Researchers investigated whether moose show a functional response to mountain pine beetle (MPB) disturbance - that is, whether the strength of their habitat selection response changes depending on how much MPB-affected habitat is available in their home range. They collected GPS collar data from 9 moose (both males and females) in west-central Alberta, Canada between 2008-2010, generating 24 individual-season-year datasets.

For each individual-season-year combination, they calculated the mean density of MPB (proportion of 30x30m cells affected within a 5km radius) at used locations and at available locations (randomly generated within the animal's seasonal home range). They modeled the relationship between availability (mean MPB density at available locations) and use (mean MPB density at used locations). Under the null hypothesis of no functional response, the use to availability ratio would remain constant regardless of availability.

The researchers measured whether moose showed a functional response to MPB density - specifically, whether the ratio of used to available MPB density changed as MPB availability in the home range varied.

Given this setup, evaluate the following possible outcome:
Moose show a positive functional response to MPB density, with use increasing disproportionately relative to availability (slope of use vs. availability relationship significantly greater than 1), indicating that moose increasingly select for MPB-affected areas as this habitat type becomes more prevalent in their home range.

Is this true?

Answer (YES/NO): NO